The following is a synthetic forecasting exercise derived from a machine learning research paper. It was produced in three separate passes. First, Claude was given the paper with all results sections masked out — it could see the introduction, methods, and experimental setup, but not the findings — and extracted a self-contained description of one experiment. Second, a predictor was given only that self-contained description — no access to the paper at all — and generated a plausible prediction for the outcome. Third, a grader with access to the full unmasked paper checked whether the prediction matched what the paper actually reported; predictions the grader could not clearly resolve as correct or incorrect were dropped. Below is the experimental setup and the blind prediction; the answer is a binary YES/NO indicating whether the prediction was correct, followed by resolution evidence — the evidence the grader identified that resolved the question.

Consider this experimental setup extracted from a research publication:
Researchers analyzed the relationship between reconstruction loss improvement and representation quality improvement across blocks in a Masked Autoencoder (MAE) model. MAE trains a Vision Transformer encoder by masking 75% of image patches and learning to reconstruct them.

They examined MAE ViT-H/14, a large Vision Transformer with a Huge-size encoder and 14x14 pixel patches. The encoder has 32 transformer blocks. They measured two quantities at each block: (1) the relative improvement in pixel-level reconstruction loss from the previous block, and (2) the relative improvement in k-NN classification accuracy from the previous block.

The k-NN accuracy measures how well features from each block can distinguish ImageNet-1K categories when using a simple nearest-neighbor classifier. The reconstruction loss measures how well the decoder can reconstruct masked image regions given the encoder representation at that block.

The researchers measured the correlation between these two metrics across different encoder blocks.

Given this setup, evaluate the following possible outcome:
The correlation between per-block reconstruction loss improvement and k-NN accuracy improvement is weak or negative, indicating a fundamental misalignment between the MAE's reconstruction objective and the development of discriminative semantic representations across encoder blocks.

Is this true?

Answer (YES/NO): YES